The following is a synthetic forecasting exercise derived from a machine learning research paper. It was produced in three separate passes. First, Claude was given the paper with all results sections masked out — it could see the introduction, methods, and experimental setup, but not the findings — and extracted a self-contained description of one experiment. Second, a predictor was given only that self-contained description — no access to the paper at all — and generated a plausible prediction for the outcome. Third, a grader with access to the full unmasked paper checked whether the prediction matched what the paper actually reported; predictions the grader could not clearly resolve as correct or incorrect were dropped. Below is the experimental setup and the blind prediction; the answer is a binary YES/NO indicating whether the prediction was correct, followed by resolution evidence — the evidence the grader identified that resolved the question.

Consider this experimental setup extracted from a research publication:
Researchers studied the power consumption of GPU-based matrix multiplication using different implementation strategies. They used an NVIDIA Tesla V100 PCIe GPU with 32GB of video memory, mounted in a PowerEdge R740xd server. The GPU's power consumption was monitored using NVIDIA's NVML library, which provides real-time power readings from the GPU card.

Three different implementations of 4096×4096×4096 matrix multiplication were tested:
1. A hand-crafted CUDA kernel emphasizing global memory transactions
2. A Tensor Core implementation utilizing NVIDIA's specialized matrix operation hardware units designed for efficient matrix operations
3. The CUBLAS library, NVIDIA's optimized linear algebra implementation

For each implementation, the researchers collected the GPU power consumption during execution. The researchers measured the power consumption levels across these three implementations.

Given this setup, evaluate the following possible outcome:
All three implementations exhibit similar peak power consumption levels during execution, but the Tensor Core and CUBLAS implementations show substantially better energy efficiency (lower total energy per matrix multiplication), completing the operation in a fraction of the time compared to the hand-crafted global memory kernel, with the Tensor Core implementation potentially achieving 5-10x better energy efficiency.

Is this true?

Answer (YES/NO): NO